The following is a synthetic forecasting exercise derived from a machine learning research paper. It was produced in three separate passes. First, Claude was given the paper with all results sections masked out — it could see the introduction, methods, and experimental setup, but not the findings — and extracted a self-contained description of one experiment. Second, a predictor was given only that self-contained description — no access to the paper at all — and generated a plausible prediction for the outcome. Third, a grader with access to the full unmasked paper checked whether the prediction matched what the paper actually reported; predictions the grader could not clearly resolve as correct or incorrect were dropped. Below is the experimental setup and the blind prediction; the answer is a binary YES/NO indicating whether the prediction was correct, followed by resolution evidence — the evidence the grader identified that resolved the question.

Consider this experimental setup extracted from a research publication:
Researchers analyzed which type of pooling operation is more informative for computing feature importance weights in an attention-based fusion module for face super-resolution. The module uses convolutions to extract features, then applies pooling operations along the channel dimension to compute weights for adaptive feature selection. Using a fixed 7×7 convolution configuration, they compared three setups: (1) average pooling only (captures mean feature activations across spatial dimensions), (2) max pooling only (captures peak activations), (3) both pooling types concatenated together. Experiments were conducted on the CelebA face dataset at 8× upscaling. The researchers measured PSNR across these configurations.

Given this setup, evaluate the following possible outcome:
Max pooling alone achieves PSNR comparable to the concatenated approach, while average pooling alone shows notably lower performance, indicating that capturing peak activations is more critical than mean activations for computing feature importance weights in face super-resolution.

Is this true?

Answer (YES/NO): NO